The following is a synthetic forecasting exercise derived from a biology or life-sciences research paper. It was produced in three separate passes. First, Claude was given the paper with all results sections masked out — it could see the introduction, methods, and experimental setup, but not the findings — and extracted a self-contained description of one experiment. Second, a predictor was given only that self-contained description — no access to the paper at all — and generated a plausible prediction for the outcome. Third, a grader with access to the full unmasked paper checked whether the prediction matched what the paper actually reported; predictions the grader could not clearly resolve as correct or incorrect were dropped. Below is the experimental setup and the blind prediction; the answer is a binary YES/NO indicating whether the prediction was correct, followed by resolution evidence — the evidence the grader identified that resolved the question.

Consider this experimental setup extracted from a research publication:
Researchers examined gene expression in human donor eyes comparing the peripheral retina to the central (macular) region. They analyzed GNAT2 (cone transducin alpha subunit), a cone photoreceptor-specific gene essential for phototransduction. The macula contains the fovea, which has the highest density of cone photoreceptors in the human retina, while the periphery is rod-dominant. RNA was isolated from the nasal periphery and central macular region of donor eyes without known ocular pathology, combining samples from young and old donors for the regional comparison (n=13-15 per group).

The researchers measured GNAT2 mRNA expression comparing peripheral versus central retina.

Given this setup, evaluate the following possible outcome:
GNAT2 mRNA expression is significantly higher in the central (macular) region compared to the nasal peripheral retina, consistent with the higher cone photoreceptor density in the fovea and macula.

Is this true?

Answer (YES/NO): NO